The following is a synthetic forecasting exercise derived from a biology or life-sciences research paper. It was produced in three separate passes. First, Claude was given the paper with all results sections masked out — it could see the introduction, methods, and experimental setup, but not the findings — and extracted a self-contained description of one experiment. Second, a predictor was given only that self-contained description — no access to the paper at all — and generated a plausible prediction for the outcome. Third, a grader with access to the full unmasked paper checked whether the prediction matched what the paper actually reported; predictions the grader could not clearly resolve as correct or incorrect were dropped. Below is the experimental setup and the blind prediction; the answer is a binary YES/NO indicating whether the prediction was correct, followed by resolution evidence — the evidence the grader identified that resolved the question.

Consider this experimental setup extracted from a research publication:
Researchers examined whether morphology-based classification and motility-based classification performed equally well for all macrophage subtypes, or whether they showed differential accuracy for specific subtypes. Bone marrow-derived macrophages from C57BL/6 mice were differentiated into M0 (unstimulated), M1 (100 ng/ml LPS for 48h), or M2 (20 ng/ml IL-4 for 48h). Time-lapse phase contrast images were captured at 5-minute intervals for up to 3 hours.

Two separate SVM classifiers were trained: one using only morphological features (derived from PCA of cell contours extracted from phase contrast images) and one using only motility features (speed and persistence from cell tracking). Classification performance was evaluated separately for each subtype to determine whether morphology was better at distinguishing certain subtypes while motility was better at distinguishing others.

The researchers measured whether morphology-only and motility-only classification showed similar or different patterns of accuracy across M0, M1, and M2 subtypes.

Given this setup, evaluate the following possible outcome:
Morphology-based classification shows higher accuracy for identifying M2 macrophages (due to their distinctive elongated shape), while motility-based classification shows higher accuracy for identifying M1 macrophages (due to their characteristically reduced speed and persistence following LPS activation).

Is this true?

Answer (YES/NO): NO